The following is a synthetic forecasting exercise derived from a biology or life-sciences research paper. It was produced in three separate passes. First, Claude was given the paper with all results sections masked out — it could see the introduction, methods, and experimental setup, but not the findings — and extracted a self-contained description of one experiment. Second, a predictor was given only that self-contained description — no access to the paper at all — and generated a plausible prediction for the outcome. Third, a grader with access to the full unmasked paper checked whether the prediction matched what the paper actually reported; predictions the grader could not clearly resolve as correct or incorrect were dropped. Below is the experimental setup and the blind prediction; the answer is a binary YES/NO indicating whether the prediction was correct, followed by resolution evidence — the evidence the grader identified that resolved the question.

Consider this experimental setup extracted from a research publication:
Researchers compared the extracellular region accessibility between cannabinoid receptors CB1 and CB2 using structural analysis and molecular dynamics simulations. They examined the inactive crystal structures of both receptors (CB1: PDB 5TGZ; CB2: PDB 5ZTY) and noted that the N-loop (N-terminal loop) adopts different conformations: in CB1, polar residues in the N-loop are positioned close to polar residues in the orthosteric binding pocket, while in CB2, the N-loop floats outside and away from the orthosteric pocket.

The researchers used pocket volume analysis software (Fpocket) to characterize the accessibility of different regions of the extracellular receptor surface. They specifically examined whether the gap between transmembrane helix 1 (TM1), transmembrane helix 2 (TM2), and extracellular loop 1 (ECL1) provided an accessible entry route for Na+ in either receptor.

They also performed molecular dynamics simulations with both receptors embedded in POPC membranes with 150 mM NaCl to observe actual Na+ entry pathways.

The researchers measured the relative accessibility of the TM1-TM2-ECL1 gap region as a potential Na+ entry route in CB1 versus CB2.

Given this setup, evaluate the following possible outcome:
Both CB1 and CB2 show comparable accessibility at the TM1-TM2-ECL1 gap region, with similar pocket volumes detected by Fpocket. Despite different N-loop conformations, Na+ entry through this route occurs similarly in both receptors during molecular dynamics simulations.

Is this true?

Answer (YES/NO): NO